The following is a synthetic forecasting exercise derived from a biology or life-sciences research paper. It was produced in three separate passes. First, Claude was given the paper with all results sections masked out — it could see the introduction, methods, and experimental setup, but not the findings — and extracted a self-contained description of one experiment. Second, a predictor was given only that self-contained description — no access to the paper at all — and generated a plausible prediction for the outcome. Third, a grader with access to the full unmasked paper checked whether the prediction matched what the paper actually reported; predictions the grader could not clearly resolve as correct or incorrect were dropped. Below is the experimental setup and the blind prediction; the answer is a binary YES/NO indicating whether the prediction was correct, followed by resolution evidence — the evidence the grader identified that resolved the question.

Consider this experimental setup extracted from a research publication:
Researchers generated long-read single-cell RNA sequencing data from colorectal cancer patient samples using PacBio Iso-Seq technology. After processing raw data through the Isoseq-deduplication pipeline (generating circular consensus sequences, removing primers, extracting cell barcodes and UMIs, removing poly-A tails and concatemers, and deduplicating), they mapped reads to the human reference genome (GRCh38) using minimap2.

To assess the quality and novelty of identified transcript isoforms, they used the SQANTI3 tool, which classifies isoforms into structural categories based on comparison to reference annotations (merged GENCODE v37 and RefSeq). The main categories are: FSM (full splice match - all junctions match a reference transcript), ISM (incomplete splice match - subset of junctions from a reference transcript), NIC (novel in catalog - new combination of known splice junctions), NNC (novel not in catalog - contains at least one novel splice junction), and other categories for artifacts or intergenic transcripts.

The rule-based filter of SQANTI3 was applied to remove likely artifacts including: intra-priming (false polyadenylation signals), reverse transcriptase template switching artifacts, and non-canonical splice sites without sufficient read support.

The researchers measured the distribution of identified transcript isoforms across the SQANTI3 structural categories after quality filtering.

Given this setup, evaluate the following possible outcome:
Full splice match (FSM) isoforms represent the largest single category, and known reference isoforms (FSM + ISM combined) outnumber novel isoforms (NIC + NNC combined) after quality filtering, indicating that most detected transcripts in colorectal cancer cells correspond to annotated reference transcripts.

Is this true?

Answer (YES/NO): NO